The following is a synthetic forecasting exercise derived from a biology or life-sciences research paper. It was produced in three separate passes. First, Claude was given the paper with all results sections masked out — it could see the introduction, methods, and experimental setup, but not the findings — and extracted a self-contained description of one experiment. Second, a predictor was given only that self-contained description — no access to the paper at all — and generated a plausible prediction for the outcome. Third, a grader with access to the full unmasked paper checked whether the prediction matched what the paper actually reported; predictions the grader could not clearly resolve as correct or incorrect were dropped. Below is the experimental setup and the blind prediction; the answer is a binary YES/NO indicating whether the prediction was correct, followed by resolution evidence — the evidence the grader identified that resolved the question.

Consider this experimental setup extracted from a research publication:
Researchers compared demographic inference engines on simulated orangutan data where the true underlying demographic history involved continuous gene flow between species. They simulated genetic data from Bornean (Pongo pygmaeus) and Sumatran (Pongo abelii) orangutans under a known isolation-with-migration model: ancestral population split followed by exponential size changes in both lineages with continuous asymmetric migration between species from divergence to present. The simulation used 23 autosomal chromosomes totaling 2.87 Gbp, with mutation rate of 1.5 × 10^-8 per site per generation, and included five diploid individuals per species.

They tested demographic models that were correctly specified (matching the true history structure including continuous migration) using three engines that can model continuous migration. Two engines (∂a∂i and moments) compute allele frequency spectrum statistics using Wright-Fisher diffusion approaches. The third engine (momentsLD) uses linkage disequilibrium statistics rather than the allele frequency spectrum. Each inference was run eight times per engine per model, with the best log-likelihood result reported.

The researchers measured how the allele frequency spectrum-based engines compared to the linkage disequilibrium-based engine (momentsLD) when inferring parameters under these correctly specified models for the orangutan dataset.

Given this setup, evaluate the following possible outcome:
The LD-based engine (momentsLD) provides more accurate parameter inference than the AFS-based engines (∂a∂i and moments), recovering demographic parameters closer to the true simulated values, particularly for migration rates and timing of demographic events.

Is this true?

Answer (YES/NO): NO